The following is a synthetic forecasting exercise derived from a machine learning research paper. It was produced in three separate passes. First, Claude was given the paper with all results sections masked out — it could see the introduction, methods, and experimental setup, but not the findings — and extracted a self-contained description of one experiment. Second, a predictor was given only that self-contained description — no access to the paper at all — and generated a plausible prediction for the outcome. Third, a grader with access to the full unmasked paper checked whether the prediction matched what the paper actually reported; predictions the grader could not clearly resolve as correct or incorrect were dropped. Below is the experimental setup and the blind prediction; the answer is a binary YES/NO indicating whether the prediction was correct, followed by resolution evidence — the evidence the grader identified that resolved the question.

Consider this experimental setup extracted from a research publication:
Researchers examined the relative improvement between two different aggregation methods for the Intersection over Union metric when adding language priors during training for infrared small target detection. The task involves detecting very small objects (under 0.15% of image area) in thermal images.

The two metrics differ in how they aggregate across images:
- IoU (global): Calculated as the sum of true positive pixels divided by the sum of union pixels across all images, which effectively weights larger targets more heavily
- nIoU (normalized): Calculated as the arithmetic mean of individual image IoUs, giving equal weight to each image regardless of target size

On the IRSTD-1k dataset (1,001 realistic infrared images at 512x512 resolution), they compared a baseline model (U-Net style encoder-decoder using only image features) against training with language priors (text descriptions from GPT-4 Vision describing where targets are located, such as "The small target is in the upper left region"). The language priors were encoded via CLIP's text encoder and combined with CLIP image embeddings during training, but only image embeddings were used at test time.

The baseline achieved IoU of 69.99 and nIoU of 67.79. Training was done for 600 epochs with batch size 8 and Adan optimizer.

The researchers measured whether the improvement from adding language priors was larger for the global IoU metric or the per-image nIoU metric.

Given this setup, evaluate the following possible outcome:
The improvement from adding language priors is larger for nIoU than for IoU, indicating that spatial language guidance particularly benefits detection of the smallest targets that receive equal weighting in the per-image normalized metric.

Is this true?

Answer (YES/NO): NO